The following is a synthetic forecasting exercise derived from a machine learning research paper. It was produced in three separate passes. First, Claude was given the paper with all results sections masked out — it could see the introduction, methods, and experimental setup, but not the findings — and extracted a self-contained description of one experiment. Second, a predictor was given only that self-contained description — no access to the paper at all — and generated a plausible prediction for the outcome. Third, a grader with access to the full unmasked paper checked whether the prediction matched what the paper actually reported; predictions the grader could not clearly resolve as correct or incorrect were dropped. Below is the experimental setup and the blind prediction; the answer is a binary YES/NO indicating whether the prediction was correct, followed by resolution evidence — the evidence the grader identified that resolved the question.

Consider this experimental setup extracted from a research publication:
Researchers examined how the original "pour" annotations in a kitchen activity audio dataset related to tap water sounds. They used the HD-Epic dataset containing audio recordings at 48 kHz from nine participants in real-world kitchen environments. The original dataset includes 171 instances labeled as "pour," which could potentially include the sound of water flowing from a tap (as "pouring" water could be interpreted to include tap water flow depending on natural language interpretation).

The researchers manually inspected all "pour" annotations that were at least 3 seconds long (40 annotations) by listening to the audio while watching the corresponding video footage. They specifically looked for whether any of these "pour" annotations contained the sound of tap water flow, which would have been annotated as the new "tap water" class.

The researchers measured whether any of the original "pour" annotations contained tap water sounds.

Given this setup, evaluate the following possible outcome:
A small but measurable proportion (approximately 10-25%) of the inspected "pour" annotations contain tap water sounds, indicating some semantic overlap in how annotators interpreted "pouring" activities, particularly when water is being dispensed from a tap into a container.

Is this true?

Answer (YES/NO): NO